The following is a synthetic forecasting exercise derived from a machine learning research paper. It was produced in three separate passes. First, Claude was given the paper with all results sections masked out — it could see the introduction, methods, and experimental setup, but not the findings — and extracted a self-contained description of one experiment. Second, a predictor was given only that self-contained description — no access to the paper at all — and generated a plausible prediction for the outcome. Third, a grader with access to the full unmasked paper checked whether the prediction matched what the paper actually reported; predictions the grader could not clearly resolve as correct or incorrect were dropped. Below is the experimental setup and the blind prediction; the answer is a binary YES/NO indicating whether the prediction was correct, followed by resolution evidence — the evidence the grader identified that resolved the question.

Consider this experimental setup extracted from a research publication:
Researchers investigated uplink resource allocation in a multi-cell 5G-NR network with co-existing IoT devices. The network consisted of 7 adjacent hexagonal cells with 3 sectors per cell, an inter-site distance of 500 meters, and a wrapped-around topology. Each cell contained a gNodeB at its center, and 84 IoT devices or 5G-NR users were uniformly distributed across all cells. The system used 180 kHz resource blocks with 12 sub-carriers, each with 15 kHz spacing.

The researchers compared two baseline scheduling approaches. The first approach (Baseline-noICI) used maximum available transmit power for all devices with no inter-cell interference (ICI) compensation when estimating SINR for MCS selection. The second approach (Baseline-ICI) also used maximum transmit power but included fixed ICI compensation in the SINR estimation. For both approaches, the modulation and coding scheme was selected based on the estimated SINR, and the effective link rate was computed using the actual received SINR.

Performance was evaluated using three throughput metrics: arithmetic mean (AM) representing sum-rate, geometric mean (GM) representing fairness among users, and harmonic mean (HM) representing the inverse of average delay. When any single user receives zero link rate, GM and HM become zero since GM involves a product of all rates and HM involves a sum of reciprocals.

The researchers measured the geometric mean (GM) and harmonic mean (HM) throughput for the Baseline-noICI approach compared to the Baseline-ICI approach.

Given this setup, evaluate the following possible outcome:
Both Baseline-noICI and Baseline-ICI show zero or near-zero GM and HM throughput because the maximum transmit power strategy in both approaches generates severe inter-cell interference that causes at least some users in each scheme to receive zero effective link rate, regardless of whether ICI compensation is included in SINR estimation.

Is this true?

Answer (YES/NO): NO